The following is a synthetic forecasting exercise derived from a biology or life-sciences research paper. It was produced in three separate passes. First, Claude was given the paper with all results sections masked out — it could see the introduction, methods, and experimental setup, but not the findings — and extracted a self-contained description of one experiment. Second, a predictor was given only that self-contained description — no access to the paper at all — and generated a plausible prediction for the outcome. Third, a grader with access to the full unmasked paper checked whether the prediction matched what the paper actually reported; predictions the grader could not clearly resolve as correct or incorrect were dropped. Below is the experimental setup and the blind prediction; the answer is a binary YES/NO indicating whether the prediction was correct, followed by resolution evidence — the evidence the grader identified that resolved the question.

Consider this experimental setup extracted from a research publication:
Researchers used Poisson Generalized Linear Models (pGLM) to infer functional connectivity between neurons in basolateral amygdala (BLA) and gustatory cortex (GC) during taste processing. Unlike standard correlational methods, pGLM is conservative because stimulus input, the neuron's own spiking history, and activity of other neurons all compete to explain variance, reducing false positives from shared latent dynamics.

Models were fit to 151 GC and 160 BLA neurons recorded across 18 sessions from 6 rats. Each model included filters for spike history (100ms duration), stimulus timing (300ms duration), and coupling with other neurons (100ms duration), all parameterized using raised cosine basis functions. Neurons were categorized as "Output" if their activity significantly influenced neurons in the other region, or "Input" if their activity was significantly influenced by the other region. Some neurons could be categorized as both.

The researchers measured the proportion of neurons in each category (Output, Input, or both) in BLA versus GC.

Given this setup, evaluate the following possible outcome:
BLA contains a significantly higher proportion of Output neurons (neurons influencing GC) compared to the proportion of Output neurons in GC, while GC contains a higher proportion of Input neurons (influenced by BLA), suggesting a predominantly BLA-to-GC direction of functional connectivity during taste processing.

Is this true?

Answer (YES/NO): YES